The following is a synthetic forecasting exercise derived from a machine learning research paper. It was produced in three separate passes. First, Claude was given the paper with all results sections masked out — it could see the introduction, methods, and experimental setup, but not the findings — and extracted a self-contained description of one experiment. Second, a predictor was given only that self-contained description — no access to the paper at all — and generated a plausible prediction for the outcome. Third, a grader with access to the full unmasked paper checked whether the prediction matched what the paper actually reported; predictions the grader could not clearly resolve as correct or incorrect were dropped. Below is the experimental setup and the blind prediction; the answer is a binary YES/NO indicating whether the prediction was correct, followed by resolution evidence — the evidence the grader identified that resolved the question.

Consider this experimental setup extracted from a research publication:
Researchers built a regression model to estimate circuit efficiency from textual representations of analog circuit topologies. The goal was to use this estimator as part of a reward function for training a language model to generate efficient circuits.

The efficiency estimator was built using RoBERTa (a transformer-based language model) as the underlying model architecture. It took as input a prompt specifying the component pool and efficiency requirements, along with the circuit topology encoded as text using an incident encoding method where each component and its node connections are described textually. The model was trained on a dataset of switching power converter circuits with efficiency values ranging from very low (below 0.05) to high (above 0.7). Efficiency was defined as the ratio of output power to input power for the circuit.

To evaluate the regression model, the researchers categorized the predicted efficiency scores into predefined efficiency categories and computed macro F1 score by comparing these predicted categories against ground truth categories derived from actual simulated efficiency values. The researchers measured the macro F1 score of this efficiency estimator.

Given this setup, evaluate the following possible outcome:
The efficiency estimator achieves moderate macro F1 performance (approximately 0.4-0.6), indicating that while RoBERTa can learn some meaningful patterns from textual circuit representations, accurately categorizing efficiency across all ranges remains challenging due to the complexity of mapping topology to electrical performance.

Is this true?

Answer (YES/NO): NO